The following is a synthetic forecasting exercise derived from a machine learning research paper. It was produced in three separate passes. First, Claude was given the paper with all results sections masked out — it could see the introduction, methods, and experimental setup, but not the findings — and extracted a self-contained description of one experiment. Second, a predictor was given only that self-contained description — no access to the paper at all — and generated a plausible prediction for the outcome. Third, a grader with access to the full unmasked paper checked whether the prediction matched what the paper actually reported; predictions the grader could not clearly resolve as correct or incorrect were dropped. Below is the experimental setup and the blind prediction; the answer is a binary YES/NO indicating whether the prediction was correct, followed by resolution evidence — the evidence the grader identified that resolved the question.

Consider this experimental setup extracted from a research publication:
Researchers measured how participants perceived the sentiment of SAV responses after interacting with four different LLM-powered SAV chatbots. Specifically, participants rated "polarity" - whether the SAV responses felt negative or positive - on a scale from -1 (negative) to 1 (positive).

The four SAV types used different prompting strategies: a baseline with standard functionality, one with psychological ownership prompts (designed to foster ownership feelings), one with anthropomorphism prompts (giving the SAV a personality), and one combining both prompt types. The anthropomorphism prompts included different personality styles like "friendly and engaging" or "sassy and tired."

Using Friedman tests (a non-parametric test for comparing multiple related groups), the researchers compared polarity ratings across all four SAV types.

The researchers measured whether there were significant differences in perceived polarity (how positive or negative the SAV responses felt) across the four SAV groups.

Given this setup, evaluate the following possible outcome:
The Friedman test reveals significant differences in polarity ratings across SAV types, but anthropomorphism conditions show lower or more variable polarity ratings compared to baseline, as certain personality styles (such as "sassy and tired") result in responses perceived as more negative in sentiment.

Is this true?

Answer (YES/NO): NO